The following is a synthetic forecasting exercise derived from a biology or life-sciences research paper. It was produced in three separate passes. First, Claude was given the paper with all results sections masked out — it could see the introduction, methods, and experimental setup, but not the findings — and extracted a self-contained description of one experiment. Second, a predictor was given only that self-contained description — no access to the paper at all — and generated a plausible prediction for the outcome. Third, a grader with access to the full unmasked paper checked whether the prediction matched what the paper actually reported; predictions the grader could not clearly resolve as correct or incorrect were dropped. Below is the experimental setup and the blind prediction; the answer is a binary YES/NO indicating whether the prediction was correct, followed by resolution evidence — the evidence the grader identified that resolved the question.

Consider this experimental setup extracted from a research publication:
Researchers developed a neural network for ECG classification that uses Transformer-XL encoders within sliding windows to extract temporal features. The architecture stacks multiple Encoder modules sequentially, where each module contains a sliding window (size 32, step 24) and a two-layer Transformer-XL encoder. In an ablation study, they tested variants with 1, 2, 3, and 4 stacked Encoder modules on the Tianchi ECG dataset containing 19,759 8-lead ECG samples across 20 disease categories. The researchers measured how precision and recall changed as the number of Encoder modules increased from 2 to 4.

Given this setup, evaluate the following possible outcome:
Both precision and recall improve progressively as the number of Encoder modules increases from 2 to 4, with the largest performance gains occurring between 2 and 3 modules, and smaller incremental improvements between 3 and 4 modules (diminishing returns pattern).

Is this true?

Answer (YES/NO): NO